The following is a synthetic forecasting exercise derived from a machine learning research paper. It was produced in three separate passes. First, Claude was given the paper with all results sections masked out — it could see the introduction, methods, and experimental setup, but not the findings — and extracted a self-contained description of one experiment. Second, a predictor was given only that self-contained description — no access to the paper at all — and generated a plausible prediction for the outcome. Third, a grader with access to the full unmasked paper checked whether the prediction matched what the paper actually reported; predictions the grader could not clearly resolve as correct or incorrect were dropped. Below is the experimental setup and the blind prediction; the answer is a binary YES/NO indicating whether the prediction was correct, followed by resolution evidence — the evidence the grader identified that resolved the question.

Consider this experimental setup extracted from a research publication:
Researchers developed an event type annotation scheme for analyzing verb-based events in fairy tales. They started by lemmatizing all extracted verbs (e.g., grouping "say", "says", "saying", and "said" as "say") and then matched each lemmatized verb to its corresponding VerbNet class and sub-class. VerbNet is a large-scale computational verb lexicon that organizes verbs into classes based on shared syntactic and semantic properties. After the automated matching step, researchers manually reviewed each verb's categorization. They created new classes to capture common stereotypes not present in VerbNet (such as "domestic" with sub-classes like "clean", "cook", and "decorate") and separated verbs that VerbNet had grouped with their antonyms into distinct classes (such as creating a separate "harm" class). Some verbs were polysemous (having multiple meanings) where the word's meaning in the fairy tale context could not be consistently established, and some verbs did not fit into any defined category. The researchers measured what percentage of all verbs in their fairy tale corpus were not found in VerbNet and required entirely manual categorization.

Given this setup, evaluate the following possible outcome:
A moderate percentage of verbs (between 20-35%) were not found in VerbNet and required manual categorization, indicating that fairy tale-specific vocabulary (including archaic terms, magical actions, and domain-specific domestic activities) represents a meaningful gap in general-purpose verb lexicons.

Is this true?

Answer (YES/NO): YES